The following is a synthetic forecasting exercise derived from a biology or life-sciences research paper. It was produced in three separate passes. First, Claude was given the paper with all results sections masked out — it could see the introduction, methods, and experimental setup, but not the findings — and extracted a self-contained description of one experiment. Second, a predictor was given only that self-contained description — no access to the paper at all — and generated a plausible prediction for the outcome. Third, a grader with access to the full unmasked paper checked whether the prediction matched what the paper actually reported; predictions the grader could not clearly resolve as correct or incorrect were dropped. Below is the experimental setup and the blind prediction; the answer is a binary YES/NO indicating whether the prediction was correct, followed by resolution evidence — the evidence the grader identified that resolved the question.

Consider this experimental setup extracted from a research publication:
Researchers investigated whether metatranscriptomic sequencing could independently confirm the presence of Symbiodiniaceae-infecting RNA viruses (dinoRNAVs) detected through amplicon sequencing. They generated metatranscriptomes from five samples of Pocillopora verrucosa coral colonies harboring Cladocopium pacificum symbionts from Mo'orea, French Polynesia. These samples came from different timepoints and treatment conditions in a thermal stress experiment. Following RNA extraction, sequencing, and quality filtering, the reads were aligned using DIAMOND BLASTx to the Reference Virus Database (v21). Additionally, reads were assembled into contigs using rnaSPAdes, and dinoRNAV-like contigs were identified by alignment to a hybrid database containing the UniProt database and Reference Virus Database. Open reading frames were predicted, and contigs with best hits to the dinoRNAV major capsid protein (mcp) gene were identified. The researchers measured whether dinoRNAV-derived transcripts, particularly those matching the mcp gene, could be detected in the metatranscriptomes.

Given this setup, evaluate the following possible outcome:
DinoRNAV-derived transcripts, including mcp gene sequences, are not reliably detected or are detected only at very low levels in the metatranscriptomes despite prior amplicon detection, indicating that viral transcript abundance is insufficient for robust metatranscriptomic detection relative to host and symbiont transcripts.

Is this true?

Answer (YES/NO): NO